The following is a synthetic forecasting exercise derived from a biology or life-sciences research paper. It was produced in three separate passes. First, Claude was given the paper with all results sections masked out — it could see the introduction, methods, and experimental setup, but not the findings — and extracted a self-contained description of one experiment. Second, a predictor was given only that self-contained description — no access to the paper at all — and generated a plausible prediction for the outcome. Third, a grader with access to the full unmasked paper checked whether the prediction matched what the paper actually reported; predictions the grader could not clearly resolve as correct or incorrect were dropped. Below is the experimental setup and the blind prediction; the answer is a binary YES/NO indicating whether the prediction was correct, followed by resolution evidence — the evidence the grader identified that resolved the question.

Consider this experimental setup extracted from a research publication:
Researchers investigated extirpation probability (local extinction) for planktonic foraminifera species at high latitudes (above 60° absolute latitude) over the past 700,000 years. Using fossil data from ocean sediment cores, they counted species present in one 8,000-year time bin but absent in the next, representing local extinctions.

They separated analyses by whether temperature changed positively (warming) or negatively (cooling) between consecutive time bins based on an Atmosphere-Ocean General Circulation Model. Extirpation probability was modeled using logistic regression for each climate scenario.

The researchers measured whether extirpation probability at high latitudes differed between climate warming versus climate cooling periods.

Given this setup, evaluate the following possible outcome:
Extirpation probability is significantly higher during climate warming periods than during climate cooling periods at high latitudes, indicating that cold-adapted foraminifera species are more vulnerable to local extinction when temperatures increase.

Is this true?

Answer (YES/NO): NO